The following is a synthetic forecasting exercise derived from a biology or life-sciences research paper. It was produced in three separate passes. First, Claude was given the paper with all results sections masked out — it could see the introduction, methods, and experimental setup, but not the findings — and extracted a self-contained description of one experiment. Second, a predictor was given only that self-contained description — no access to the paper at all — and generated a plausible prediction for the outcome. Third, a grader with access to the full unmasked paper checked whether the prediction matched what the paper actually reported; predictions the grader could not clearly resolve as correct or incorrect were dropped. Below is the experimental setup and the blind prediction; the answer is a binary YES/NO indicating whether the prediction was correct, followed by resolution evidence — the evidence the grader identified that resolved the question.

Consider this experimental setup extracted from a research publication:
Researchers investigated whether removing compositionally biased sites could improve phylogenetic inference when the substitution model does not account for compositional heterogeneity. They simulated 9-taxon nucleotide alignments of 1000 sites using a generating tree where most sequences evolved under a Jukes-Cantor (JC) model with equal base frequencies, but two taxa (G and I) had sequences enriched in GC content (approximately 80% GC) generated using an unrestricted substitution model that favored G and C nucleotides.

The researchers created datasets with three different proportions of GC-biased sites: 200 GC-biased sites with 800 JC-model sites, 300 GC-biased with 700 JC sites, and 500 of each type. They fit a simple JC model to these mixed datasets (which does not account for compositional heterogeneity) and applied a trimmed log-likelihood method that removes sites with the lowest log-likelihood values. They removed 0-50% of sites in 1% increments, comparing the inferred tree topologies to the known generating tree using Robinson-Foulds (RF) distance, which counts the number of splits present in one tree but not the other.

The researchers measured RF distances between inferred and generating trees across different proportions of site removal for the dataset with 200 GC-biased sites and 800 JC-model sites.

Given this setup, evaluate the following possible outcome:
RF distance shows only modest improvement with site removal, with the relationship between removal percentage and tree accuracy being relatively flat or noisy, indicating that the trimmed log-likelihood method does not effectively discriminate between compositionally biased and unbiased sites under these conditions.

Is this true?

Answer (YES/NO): NO